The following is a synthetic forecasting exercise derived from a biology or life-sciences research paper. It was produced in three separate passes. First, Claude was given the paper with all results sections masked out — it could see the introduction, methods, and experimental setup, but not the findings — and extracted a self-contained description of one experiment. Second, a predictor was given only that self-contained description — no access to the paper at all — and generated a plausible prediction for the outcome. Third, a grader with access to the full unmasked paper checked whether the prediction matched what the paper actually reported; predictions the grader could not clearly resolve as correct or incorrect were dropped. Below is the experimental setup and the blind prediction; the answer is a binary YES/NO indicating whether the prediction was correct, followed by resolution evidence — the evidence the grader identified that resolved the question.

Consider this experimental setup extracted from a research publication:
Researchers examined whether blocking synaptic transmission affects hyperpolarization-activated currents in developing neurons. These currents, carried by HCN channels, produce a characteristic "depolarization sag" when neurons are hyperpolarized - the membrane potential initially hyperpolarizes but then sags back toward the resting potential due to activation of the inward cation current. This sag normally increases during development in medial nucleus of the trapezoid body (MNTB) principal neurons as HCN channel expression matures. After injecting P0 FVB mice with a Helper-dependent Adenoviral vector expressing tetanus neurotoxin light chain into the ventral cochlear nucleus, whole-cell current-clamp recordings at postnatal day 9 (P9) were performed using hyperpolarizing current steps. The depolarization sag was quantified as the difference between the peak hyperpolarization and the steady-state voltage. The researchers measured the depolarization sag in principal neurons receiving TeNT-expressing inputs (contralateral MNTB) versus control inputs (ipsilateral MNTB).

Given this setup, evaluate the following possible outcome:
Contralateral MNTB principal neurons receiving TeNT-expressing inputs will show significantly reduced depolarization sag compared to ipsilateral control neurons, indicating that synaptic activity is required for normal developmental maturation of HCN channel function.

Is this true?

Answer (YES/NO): NO